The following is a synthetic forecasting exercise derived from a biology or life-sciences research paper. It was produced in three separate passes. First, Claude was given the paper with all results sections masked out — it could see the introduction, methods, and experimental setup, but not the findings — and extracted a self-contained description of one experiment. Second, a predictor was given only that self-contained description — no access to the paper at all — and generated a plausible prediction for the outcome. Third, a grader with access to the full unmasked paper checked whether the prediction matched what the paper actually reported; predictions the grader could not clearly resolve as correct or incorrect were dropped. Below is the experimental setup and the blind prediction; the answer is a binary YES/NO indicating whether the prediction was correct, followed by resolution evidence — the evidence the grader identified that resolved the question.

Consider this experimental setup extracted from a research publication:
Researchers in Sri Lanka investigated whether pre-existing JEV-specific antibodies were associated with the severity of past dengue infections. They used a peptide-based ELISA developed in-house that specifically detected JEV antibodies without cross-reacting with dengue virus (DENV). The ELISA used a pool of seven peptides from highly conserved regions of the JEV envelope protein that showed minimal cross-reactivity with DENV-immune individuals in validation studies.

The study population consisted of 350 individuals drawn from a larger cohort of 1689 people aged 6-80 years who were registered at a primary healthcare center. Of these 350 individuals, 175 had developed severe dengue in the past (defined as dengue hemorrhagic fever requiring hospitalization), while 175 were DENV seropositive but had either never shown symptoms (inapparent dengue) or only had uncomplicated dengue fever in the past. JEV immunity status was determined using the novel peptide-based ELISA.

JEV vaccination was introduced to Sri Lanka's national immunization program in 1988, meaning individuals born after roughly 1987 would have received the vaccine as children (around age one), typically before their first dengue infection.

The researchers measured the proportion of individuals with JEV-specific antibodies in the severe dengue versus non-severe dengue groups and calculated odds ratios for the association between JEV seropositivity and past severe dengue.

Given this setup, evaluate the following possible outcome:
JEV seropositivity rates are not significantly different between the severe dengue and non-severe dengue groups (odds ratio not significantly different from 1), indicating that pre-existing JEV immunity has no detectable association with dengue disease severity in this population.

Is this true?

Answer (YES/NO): NO